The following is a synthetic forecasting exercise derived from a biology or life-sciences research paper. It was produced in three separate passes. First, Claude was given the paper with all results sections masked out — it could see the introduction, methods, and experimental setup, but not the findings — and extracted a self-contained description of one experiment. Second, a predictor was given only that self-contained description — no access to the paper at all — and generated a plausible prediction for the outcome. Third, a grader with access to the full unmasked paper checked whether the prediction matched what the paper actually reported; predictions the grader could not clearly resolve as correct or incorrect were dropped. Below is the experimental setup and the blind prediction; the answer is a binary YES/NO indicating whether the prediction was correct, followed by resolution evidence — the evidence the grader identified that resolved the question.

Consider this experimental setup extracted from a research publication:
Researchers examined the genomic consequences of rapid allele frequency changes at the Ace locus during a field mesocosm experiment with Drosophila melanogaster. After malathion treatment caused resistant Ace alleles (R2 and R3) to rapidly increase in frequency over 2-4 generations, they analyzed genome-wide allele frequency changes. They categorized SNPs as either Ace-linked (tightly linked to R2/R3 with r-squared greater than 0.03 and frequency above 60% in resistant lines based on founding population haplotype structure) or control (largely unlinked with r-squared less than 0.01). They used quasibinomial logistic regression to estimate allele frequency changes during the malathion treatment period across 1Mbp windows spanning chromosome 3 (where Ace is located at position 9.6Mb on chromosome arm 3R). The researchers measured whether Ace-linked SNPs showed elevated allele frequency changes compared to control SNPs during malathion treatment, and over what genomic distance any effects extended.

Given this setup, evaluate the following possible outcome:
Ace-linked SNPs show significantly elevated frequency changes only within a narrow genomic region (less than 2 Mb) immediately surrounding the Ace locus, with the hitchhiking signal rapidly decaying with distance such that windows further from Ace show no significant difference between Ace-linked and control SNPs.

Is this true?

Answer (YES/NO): NO